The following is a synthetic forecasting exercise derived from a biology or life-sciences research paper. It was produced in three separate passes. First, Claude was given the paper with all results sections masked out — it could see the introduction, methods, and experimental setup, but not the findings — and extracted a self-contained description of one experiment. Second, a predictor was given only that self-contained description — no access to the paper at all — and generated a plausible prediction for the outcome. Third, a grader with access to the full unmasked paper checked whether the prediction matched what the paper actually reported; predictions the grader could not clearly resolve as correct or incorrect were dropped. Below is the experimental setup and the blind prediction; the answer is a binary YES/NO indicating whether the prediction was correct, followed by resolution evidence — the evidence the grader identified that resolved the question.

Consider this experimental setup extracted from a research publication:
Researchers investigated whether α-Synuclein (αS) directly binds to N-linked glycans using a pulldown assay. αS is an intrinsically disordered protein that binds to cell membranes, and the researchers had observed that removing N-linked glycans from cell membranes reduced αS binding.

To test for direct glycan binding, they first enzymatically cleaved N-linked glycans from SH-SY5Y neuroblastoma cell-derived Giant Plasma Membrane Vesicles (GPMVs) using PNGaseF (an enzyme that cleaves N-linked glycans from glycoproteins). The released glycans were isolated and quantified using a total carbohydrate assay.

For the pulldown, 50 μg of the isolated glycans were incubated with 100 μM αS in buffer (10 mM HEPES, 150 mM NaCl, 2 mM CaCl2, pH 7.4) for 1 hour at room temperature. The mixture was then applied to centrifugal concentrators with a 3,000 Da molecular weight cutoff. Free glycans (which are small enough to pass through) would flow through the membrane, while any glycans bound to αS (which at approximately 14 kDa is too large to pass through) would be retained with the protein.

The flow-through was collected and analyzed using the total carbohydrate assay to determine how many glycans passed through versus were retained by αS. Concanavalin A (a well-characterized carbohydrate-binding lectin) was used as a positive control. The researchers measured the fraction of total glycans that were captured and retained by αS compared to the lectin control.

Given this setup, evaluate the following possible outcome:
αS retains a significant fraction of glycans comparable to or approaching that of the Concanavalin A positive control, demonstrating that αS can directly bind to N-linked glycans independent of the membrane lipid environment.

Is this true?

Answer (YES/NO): YES